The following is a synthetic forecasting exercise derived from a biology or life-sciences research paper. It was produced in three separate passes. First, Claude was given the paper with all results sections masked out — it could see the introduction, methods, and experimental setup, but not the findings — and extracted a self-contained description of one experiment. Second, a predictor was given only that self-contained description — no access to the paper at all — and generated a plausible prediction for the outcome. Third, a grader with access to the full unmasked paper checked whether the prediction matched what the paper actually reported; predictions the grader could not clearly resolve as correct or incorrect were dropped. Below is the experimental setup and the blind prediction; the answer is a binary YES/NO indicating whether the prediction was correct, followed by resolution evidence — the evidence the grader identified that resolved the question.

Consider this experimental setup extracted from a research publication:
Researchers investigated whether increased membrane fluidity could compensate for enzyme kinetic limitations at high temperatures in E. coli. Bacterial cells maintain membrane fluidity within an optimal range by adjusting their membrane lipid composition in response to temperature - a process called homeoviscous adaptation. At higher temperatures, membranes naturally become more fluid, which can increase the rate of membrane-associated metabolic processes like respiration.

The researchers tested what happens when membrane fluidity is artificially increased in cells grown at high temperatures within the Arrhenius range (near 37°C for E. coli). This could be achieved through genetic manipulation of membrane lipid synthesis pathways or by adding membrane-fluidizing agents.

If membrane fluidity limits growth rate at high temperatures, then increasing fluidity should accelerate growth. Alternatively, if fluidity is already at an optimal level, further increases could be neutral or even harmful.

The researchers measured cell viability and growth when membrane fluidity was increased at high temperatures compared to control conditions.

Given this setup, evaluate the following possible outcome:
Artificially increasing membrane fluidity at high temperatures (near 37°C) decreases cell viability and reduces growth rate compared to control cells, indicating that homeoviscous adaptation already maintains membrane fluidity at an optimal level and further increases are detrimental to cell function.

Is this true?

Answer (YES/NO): NO